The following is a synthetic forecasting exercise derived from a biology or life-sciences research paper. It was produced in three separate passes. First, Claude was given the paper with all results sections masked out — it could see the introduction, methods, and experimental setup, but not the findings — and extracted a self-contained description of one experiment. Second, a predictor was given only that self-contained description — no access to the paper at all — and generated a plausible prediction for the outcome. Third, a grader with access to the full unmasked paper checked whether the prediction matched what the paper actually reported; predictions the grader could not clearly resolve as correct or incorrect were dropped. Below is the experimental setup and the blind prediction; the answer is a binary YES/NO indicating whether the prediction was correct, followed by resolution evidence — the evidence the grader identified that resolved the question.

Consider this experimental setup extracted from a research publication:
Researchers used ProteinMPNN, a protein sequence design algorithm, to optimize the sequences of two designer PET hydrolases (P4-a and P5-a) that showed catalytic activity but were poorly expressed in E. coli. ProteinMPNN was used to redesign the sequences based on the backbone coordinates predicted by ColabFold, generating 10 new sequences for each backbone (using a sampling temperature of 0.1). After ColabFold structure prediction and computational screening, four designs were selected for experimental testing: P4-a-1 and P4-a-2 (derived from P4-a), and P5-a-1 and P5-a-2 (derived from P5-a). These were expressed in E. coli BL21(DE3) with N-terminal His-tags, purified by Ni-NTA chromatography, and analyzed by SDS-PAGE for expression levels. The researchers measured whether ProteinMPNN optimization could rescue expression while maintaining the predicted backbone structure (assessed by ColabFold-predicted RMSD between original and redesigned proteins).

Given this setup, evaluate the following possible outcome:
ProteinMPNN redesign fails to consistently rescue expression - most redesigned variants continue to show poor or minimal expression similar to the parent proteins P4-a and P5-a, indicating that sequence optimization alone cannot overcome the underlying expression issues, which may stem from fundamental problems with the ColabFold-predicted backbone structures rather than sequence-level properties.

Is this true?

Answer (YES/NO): NO